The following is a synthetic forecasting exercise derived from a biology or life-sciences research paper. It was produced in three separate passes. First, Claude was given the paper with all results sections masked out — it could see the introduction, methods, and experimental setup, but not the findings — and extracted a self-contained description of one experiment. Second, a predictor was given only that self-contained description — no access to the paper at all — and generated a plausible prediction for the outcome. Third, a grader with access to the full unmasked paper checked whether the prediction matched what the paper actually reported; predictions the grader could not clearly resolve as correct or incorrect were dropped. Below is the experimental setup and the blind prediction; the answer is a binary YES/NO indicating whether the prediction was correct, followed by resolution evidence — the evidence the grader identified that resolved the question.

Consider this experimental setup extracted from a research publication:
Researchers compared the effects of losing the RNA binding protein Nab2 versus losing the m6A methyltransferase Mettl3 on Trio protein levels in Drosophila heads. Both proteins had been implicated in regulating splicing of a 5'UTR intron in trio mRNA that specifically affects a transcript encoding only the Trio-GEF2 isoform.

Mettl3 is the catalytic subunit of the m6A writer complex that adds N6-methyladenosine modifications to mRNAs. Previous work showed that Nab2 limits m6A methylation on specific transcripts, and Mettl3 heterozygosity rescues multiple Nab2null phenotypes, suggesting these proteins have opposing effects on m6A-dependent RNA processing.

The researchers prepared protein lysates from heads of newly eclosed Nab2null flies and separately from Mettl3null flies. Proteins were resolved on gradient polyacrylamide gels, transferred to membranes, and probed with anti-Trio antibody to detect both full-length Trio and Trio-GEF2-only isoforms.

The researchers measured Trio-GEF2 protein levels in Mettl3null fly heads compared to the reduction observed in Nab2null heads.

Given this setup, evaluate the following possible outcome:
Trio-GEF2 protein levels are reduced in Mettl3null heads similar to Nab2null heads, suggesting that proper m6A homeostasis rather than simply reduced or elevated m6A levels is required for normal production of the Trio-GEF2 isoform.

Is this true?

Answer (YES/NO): NO